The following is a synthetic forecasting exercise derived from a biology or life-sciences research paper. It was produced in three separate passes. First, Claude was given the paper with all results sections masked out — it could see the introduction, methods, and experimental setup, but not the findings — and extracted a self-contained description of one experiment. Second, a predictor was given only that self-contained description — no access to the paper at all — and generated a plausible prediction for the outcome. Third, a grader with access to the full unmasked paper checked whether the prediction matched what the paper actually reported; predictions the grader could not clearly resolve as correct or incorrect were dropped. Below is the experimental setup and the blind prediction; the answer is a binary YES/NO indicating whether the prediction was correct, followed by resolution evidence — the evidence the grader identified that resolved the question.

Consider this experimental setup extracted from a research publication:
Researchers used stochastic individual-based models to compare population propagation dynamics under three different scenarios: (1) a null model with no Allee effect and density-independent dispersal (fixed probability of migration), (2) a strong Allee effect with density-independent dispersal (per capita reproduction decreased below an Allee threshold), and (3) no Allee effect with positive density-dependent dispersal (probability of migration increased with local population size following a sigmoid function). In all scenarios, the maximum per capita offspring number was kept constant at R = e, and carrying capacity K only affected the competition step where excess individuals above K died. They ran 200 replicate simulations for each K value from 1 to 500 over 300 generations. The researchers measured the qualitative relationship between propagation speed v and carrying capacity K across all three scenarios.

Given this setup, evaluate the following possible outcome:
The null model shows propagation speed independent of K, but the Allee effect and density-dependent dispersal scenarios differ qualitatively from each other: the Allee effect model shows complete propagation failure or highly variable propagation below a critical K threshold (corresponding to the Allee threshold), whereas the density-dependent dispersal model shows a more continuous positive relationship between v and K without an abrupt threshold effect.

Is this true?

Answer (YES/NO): YES